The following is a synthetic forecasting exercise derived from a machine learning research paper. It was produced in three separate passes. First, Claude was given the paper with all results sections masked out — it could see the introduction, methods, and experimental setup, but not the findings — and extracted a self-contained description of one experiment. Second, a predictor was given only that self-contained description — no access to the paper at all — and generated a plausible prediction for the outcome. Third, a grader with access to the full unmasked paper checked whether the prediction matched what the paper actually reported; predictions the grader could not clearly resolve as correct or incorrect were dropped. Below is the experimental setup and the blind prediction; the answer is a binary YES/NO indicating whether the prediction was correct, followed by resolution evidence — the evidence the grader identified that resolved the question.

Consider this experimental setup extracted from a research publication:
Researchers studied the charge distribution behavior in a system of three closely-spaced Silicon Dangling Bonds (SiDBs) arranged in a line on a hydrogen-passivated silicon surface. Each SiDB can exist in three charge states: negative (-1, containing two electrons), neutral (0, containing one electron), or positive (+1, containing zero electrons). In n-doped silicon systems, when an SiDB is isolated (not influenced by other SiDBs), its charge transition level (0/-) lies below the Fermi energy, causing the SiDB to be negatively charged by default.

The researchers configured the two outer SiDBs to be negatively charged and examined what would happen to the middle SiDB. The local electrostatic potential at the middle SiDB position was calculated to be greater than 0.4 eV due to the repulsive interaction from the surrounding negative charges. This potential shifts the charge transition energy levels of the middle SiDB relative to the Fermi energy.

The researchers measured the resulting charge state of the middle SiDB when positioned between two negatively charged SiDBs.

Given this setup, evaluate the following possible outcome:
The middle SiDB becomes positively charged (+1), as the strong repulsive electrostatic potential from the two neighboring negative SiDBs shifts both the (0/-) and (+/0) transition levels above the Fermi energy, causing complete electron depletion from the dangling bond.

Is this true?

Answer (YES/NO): NO